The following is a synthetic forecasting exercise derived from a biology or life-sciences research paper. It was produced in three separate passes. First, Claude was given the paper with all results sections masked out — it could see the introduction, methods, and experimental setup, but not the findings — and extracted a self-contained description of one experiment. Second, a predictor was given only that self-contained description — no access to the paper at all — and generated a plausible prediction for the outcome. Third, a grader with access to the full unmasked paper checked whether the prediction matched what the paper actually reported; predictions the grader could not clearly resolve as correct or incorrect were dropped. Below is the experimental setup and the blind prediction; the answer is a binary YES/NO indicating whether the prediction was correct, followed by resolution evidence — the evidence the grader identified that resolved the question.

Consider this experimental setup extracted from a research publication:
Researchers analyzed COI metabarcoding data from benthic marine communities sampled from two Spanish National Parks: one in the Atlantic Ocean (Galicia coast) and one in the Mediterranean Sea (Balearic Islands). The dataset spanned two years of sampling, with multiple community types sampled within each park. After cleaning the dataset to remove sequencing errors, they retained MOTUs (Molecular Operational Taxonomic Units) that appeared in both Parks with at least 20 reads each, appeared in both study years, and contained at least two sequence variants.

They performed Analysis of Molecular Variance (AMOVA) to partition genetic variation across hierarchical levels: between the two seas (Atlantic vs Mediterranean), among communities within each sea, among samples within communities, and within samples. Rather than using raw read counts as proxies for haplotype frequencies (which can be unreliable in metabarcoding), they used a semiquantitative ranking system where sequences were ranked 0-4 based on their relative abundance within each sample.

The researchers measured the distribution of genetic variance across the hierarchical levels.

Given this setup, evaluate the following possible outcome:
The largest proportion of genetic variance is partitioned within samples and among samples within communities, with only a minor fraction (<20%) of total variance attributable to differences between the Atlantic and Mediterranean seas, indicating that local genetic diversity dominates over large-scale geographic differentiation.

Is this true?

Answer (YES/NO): NO